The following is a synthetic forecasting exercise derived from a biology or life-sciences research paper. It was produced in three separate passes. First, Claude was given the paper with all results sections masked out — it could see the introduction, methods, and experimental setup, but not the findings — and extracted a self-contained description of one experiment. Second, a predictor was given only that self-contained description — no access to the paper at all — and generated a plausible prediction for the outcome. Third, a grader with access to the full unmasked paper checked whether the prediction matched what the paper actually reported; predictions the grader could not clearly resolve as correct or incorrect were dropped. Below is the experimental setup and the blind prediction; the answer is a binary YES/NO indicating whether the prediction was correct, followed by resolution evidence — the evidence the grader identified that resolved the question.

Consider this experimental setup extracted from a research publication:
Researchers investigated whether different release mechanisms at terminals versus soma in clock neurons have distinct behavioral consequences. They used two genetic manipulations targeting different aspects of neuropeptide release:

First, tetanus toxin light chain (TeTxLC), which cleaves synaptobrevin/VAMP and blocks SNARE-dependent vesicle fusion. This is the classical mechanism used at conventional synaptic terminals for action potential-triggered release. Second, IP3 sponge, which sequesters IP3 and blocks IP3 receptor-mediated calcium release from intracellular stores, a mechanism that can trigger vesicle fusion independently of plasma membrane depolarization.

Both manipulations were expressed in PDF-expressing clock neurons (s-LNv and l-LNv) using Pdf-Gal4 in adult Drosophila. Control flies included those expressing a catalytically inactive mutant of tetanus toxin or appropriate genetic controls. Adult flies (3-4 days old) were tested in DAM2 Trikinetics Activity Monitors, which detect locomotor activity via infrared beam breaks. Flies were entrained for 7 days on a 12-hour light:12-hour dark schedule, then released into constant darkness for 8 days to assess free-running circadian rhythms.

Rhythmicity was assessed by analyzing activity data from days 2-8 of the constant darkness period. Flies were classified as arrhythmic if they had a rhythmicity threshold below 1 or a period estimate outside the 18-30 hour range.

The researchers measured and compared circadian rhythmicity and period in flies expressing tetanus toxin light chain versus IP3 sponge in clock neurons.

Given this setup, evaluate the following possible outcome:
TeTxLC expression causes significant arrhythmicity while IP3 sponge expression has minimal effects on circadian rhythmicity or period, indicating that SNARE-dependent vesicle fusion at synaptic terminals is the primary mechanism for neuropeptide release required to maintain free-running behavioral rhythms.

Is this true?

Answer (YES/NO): NO